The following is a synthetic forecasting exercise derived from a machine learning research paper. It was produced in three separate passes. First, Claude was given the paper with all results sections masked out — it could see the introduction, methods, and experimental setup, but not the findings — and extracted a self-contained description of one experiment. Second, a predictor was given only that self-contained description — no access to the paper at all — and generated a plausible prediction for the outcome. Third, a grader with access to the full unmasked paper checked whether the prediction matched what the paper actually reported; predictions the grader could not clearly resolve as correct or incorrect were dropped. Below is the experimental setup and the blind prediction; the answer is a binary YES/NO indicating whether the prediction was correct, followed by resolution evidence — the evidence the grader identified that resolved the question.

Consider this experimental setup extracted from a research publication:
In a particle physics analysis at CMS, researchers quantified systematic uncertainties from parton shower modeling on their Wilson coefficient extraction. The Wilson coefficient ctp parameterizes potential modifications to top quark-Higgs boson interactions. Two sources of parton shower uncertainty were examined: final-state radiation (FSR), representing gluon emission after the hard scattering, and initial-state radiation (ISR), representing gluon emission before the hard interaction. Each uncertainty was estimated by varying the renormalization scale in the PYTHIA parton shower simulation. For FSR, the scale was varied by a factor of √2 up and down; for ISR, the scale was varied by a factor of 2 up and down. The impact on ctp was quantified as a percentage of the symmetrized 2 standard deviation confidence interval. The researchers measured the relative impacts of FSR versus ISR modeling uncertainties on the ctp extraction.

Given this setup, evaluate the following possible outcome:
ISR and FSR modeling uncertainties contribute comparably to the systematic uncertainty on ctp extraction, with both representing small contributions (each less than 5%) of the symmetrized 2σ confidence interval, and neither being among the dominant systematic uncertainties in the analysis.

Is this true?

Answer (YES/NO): NO